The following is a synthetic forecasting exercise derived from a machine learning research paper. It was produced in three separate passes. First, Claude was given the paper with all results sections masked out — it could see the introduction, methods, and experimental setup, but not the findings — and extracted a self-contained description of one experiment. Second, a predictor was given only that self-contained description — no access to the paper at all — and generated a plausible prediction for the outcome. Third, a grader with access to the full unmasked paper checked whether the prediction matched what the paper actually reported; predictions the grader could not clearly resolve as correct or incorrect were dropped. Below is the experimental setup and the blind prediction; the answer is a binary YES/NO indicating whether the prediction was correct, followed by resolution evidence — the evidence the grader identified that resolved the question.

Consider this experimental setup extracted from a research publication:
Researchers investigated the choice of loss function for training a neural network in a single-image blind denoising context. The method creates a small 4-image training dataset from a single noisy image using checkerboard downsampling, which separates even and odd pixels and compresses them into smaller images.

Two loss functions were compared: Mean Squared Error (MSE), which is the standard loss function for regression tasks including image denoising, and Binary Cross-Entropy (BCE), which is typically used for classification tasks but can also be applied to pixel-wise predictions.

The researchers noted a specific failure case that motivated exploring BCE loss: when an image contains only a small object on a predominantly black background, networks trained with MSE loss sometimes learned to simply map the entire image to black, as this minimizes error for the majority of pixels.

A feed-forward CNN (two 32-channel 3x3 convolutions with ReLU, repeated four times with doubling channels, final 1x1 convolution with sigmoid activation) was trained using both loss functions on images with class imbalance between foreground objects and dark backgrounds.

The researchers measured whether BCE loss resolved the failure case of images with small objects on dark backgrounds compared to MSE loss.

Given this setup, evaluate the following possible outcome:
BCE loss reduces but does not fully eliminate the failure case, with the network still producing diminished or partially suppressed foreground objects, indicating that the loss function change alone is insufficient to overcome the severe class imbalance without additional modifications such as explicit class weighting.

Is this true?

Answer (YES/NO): NO